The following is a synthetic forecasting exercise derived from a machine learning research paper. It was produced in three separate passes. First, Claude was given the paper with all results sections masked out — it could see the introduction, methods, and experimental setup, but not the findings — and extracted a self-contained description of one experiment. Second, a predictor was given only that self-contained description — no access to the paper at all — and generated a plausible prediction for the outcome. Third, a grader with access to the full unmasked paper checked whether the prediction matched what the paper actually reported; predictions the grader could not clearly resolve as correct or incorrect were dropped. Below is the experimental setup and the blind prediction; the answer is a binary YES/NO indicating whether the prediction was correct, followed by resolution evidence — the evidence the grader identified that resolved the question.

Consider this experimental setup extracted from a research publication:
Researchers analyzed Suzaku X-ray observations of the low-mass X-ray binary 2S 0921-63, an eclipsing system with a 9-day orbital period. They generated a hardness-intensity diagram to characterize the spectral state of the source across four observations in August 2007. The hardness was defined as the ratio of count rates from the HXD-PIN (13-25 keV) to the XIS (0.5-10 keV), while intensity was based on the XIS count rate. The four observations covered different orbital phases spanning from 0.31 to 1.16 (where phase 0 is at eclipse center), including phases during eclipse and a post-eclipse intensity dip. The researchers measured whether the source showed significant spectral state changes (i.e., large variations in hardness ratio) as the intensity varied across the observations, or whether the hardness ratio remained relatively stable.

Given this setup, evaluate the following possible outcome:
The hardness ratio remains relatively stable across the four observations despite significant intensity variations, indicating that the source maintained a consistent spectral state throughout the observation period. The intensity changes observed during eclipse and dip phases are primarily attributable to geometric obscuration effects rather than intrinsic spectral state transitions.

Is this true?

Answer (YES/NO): YES